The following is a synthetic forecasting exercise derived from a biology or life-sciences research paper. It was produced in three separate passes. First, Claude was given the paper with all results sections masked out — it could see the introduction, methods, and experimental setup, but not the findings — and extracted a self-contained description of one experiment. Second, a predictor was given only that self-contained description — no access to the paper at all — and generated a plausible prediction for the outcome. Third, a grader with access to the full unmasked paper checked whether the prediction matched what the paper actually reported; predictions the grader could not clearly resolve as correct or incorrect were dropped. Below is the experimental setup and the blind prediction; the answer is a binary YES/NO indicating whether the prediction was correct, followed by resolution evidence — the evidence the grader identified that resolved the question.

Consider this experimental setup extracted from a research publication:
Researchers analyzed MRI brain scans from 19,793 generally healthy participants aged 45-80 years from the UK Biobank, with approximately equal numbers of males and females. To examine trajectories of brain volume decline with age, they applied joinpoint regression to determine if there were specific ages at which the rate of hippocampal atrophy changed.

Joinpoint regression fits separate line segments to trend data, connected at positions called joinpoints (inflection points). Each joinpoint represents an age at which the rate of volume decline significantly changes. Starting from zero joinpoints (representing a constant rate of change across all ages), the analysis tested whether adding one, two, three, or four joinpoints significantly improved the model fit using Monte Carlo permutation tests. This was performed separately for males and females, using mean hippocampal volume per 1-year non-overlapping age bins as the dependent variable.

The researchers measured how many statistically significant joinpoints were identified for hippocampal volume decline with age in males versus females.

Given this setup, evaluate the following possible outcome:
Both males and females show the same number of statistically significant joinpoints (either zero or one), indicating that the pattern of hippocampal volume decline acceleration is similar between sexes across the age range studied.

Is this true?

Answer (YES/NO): YES